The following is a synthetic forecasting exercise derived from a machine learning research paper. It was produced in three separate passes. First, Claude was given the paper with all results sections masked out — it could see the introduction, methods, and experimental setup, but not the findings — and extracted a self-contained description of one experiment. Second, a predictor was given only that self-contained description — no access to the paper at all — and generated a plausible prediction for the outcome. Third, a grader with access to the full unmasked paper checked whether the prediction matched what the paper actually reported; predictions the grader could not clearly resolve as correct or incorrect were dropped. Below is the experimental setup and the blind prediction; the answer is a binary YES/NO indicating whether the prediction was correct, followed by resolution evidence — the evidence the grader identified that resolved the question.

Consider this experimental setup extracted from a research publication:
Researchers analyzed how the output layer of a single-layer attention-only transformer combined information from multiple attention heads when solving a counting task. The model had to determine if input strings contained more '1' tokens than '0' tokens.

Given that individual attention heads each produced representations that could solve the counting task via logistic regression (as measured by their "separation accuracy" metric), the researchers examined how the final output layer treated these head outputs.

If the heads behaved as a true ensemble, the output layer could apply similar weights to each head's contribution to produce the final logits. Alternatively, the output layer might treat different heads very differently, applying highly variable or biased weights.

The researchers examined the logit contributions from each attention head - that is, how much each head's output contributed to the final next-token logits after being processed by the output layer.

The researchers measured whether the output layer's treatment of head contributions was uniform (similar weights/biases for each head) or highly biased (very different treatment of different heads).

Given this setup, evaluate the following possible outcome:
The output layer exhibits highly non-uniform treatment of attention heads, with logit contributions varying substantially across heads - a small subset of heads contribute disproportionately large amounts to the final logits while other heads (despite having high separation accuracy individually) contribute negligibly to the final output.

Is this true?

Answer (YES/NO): NO